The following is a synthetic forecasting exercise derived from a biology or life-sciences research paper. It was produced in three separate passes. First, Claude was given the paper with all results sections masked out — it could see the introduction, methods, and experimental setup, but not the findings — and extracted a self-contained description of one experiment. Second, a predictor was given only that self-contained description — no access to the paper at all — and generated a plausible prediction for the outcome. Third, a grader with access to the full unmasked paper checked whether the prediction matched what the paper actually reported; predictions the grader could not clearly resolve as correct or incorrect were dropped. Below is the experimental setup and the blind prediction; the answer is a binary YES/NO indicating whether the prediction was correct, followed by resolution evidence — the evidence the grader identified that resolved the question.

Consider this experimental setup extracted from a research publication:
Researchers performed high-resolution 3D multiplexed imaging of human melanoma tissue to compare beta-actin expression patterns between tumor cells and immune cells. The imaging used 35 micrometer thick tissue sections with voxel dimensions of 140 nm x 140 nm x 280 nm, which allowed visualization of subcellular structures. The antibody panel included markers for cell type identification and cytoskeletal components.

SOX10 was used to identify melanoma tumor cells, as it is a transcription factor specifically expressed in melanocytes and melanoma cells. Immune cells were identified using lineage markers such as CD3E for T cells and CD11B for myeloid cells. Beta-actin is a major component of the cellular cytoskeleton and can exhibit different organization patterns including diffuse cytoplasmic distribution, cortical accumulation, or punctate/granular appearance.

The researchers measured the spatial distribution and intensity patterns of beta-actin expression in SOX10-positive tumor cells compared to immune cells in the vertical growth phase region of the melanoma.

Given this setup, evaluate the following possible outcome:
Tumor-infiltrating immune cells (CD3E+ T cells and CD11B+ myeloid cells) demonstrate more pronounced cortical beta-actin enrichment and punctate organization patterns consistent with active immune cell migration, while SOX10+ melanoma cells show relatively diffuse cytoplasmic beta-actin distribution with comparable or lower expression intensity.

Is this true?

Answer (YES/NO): NO